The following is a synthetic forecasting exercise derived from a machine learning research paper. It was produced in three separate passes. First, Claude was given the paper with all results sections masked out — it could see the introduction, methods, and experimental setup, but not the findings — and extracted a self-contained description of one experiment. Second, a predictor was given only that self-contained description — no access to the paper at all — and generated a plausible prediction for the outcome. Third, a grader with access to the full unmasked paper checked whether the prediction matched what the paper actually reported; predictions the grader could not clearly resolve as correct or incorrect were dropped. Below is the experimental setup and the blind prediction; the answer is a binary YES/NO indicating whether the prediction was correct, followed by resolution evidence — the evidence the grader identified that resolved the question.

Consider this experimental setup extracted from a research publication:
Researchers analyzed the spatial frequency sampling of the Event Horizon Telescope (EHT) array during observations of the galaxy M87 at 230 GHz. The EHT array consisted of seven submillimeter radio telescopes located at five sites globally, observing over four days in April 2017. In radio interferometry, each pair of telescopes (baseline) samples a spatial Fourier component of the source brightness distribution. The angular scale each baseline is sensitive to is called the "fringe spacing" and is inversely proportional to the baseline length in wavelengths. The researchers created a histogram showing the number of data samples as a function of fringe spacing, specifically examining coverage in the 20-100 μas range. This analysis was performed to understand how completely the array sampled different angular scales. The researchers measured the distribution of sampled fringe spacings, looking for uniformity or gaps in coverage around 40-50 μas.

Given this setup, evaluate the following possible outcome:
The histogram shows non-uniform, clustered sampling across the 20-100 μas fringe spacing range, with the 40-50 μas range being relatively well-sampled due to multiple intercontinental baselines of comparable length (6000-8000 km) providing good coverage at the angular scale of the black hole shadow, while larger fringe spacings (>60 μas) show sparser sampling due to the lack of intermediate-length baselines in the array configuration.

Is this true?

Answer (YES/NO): NO